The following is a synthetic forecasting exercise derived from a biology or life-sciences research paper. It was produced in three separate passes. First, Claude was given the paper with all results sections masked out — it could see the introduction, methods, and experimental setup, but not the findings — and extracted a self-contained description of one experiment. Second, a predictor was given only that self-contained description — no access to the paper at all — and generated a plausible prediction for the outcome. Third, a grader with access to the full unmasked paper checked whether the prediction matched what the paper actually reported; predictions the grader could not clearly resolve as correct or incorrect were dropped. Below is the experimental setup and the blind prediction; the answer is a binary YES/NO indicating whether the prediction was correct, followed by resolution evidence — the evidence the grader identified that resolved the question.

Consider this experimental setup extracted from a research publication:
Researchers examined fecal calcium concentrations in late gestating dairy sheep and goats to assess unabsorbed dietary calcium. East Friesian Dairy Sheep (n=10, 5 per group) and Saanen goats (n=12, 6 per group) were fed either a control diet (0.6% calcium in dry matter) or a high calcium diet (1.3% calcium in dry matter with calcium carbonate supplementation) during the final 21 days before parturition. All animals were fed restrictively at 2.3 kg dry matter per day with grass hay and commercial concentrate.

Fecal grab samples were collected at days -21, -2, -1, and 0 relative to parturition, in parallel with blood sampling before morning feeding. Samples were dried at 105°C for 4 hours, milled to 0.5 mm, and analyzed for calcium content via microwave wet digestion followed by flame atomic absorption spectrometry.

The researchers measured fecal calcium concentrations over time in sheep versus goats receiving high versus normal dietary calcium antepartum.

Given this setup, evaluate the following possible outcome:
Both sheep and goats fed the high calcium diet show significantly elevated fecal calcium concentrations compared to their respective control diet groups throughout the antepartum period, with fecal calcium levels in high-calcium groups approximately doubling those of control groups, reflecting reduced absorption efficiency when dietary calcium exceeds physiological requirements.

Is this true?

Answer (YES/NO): YES